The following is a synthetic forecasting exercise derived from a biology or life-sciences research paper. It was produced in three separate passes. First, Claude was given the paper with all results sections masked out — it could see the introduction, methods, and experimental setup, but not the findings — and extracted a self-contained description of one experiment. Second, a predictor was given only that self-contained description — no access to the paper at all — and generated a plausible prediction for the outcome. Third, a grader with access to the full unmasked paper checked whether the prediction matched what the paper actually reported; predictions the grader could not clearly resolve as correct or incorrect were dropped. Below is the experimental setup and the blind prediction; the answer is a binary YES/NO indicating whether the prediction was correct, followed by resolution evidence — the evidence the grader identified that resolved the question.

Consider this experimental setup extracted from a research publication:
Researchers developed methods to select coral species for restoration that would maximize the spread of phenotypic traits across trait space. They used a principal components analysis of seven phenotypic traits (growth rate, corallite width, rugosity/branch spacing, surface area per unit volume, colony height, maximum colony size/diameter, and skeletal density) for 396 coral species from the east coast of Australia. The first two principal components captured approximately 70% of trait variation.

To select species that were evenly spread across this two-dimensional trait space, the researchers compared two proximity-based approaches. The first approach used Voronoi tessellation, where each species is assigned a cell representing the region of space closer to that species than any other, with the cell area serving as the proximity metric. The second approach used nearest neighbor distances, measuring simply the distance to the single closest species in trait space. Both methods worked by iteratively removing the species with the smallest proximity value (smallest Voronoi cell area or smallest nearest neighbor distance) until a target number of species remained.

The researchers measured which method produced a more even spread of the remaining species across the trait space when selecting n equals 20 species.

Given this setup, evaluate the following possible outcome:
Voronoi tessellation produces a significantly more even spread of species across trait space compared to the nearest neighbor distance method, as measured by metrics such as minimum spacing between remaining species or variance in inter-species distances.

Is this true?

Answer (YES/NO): NO